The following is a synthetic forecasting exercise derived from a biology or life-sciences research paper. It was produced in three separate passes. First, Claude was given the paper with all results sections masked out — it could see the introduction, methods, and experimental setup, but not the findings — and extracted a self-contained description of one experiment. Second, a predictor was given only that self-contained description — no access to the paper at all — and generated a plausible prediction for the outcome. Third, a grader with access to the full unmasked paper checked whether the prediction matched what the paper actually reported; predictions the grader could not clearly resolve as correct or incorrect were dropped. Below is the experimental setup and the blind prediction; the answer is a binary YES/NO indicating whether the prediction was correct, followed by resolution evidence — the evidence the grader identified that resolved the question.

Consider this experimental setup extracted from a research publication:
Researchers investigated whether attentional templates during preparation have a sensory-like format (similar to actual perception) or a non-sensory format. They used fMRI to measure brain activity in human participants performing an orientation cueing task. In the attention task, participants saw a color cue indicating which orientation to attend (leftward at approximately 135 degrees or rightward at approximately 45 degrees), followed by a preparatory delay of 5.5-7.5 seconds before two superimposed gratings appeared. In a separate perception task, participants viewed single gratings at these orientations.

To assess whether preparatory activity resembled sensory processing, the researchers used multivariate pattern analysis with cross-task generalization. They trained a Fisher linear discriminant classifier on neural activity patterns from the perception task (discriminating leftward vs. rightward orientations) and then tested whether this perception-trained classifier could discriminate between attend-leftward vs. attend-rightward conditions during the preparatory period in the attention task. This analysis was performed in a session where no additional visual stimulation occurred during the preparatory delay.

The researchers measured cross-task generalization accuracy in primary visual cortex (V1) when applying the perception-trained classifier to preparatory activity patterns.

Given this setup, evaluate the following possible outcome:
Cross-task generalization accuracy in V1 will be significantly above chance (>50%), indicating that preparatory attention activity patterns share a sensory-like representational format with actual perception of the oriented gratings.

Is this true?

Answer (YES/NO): NO